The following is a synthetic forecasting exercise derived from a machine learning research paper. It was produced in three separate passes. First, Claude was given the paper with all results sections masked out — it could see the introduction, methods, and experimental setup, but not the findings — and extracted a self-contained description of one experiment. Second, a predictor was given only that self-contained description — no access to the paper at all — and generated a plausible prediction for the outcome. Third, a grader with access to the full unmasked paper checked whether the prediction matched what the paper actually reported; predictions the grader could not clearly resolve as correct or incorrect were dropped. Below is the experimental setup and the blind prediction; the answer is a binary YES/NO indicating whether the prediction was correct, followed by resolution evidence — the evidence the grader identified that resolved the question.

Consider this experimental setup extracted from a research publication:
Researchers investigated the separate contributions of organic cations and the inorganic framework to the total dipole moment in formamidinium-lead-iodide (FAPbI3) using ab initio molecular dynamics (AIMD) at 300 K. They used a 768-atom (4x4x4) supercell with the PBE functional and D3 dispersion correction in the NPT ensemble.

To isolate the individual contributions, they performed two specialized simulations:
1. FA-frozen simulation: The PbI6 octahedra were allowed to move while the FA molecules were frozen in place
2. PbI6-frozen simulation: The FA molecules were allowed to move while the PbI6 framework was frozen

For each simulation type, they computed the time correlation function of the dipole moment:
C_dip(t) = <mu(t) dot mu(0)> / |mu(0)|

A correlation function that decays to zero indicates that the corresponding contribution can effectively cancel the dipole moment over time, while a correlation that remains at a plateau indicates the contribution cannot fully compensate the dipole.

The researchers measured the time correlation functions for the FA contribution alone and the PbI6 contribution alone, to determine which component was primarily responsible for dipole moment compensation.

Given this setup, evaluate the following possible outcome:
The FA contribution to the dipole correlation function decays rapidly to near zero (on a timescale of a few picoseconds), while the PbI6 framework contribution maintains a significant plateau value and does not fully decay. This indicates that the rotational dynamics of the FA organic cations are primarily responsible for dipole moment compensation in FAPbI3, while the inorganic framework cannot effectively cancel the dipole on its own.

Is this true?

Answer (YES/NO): NO